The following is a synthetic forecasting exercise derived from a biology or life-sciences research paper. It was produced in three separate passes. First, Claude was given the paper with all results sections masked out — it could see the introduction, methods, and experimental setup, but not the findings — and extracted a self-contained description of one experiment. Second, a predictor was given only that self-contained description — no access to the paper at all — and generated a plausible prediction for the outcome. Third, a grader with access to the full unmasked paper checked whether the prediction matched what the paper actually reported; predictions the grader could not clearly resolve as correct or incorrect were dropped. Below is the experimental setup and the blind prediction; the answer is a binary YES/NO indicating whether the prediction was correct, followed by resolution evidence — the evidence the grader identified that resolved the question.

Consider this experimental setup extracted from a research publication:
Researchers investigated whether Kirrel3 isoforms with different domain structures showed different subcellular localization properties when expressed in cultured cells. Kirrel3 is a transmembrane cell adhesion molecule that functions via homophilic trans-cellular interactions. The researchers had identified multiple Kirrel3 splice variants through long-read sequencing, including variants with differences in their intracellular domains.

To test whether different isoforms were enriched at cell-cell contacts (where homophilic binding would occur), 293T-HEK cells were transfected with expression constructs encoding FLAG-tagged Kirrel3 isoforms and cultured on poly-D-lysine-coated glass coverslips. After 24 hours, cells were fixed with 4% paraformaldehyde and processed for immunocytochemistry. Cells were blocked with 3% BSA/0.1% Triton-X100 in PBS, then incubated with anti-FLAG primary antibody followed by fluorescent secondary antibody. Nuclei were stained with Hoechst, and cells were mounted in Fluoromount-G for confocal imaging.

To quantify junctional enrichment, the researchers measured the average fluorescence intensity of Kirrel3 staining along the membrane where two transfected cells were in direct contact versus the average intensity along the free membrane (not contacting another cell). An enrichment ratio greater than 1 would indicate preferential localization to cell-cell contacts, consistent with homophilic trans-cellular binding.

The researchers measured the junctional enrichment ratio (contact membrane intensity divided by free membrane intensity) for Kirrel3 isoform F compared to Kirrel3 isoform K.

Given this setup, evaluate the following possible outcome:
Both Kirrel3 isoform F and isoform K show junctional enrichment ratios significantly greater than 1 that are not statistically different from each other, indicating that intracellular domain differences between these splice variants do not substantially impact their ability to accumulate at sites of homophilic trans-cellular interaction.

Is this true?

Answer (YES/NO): YES